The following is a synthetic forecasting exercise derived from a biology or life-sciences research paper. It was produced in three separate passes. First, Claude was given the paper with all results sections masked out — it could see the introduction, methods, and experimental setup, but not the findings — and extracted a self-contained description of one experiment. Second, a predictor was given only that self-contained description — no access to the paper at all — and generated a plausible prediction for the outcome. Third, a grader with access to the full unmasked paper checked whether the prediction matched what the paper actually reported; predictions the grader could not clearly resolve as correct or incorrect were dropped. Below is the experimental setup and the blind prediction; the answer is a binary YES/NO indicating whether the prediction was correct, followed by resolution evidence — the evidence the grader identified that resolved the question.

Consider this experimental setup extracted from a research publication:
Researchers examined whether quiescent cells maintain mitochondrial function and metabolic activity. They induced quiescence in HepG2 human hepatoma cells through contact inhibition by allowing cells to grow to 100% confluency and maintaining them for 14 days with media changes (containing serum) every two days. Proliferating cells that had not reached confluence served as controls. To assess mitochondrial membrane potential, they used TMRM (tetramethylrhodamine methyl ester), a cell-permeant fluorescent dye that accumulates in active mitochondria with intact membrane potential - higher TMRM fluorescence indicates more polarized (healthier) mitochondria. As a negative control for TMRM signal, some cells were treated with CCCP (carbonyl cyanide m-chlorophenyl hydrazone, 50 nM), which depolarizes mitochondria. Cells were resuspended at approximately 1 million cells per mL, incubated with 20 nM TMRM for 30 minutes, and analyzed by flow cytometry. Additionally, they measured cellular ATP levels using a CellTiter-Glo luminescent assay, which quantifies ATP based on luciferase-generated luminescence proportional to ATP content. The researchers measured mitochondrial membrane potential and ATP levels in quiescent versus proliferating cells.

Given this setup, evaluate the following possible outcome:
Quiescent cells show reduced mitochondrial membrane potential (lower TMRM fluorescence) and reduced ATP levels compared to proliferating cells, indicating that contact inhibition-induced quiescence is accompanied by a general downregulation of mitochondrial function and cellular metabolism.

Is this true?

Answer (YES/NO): NO